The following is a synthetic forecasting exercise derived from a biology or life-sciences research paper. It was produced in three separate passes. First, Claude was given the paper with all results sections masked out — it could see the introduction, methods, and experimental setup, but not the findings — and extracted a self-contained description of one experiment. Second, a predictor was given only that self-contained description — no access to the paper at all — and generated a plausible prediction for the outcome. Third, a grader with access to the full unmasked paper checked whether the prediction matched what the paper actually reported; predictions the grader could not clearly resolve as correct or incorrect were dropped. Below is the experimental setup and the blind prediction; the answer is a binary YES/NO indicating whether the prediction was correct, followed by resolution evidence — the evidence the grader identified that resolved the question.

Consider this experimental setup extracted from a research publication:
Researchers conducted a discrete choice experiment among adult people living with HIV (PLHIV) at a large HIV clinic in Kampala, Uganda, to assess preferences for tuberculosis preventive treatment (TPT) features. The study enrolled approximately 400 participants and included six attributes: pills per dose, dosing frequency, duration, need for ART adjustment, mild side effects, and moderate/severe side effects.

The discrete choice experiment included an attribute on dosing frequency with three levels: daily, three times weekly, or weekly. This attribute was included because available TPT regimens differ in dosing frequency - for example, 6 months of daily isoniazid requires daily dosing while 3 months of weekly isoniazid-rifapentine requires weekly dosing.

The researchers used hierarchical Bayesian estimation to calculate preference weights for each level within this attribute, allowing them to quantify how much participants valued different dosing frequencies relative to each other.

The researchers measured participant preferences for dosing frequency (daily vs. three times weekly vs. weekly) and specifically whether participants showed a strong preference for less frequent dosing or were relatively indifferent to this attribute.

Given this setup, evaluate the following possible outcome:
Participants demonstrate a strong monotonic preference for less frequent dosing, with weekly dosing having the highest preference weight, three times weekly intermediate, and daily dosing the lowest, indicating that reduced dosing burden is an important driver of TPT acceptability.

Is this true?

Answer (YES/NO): YES